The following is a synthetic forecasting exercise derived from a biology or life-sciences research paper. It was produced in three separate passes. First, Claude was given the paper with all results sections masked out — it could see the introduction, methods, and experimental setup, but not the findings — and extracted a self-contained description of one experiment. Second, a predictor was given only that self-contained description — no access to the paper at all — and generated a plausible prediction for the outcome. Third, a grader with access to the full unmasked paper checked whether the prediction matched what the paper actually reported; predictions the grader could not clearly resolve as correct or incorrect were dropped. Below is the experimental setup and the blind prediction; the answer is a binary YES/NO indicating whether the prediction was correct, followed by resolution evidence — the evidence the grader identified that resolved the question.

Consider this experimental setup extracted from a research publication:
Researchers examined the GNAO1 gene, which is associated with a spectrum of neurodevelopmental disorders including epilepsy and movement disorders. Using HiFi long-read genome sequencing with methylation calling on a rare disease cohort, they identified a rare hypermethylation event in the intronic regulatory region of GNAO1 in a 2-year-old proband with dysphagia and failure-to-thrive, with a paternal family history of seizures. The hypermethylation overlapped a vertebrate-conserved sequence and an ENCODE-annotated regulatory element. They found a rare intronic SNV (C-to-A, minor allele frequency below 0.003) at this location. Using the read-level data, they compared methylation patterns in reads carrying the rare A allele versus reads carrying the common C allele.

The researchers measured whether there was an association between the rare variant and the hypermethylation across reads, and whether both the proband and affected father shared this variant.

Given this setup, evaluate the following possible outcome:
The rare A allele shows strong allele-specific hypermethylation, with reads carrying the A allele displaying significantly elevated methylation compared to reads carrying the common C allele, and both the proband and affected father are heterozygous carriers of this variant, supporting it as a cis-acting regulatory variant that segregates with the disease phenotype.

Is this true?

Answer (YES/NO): NO